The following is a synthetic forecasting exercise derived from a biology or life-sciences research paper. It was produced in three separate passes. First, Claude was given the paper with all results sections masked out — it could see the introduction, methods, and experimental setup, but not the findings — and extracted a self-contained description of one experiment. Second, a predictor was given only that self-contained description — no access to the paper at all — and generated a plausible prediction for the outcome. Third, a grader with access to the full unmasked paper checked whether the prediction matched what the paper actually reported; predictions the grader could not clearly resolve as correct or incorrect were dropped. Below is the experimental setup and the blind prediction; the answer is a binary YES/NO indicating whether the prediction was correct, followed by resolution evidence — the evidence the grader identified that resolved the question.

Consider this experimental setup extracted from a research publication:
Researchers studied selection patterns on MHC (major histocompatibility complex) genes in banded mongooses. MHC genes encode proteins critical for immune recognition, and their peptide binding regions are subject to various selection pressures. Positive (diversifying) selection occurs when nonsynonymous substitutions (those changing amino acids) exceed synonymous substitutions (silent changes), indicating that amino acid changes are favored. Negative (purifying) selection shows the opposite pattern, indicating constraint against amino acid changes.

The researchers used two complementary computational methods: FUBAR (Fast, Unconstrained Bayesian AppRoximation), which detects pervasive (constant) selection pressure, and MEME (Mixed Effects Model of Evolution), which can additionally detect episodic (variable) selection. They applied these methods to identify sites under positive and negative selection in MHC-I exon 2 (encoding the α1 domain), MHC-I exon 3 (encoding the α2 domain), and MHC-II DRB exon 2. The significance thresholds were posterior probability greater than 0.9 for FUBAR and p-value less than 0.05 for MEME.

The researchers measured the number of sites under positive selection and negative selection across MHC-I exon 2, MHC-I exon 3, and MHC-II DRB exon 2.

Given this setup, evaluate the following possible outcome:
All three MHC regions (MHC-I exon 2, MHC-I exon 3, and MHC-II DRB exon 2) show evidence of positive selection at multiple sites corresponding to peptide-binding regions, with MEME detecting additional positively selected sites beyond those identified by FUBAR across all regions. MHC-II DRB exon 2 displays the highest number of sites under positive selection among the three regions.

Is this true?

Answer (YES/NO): NO